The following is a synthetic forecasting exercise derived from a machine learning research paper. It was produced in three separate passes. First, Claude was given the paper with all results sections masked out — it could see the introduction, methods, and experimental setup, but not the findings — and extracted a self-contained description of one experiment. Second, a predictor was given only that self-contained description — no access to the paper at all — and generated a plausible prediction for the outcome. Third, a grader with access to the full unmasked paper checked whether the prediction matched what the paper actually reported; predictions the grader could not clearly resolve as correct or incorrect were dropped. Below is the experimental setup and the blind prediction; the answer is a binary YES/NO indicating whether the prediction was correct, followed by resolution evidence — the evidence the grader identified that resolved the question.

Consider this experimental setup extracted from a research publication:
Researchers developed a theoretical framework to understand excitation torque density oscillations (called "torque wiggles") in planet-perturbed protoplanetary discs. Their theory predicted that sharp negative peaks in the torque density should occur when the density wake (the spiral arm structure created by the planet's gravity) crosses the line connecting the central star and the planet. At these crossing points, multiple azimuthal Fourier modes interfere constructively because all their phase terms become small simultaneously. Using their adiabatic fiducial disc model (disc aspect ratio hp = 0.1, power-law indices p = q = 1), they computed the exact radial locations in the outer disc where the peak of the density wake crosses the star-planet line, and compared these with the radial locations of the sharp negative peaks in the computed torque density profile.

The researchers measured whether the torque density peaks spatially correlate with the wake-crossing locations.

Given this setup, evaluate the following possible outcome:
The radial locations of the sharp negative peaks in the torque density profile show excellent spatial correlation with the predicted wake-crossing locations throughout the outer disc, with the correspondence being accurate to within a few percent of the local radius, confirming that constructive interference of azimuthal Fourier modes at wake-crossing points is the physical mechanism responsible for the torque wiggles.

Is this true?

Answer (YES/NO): YES